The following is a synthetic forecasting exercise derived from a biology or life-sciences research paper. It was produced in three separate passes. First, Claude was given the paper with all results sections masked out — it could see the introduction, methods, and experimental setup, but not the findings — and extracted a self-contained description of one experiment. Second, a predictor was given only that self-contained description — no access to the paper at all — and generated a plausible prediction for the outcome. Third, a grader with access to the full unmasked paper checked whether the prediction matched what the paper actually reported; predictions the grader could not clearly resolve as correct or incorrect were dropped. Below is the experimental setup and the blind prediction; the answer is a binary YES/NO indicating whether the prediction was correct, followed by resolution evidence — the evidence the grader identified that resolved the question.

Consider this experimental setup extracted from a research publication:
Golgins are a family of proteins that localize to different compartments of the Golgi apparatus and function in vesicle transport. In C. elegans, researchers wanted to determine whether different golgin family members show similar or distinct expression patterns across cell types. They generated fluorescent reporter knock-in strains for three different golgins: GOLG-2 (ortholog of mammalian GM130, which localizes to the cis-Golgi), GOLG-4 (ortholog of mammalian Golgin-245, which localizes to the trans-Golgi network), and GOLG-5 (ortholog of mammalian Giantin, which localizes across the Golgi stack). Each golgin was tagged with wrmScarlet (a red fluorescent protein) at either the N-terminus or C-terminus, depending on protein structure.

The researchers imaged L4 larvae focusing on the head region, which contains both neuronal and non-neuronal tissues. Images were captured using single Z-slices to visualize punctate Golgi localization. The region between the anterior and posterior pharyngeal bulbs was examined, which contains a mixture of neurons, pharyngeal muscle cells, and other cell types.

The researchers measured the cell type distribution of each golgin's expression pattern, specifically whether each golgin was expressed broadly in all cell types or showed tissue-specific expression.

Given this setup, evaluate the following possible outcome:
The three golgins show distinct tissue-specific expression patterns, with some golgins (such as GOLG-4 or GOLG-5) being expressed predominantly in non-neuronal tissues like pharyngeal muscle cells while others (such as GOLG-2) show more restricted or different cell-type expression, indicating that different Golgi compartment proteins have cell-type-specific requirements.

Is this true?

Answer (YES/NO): NO